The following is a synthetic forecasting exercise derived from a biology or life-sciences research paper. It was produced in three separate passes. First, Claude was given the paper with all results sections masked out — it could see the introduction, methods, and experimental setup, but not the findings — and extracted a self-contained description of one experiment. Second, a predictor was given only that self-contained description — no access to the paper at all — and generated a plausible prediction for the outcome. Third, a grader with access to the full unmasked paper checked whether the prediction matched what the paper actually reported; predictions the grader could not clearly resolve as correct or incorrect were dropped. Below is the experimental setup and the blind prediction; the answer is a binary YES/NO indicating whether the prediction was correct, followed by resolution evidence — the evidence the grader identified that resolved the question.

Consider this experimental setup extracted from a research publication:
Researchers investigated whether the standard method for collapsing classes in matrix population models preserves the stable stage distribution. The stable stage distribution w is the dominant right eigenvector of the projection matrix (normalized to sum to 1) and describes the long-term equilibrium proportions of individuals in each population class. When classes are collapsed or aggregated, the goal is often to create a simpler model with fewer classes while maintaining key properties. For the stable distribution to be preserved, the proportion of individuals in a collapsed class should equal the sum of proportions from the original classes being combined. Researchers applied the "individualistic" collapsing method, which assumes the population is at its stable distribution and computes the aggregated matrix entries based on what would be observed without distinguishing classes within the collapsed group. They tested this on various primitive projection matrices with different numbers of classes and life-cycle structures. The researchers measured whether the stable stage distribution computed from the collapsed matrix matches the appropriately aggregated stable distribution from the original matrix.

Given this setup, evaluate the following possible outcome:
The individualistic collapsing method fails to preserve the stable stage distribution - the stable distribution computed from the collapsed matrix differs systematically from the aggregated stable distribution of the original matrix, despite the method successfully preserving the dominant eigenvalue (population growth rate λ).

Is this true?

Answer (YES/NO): NO